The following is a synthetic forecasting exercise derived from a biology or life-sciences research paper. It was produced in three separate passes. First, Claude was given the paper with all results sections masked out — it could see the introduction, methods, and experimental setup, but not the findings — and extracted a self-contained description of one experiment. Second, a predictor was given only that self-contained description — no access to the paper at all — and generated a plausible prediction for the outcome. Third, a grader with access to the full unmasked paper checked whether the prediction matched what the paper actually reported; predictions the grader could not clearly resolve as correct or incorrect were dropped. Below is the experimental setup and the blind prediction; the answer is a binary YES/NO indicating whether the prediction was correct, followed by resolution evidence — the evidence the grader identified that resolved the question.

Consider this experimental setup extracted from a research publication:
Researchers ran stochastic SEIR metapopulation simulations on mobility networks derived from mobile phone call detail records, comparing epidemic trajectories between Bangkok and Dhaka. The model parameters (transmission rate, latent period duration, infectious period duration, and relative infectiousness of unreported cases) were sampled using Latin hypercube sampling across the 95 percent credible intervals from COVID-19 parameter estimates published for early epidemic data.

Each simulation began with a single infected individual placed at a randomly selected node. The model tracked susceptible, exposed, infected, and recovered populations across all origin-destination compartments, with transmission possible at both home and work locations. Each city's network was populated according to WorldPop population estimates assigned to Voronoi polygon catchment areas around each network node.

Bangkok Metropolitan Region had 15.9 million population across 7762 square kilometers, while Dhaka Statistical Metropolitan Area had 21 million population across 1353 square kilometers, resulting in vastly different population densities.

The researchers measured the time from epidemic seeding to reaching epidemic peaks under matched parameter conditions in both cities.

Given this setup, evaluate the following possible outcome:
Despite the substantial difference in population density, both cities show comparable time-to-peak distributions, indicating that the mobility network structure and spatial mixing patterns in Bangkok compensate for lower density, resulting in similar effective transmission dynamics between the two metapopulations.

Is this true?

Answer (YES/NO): NO